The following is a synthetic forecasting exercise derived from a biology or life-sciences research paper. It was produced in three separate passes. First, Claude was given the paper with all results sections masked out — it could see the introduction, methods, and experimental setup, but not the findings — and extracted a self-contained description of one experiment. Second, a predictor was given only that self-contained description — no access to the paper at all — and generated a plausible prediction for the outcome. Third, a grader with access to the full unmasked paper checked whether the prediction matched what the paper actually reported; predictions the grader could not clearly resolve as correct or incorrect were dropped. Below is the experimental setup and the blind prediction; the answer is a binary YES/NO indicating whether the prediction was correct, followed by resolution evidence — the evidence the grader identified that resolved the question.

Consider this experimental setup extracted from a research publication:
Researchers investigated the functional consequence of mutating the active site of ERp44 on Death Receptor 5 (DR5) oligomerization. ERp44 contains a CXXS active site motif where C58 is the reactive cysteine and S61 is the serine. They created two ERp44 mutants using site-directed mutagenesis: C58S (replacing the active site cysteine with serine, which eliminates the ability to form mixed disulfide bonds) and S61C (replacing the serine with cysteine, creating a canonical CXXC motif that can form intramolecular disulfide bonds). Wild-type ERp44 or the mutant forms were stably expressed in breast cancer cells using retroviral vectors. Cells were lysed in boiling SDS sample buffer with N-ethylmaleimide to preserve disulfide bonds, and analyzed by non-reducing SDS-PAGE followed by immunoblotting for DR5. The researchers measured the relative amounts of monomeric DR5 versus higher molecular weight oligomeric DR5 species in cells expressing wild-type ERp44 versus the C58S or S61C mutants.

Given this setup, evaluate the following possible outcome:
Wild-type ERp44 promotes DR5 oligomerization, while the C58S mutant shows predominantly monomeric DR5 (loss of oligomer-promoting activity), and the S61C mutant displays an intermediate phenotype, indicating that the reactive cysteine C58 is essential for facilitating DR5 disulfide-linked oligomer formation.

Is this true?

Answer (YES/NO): NO